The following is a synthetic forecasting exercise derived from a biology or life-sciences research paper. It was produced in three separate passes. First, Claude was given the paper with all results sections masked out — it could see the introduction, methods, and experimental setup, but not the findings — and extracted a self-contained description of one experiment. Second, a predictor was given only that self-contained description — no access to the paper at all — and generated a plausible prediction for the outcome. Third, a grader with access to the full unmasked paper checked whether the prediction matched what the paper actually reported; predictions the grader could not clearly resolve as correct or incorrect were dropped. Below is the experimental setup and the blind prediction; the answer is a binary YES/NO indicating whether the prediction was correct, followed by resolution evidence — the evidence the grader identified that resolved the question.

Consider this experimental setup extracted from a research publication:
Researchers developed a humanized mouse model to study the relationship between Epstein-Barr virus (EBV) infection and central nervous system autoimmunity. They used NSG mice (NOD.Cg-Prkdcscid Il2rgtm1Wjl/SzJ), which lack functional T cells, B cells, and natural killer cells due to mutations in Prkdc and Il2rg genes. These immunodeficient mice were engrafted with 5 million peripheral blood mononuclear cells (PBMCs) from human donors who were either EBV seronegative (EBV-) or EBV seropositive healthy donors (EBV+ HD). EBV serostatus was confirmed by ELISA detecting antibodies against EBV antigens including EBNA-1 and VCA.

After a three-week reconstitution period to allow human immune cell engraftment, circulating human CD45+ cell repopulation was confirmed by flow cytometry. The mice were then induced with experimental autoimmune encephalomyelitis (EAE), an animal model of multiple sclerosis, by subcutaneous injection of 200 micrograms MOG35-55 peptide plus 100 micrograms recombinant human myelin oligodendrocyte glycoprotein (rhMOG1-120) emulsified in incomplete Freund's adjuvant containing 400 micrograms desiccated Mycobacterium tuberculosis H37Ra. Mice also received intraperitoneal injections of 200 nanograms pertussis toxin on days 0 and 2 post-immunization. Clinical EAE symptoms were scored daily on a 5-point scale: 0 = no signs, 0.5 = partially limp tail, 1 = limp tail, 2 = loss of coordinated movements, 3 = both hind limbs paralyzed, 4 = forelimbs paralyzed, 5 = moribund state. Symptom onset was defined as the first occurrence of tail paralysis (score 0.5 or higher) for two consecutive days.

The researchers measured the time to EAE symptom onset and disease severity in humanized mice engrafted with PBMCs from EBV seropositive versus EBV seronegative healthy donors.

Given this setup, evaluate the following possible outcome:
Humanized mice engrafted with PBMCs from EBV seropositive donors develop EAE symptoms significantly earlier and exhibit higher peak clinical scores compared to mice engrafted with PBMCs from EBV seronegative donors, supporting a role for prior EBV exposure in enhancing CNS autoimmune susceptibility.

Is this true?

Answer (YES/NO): YES